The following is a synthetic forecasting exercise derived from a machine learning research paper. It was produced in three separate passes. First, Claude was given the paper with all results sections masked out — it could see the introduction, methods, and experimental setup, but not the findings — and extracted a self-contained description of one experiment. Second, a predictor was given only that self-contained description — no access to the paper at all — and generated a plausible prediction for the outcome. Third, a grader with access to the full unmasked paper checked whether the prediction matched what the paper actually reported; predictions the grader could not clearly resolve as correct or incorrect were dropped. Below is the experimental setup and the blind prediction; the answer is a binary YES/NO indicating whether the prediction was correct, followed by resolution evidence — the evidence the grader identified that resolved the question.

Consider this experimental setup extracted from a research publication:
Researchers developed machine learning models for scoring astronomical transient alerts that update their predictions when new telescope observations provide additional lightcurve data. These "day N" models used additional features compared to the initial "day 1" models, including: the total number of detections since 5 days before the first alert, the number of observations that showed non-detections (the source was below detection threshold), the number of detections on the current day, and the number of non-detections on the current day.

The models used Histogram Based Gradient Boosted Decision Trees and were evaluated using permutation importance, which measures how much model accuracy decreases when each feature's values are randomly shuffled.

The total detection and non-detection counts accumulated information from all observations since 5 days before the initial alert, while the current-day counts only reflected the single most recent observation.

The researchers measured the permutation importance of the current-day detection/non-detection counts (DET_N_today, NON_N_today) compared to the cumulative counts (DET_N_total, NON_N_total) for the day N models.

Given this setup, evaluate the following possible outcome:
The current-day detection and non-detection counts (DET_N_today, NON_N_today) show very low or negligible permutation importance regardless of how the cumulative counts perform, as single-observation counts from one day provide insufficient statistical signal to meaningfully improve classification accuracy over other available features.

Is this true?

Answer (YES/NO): NO